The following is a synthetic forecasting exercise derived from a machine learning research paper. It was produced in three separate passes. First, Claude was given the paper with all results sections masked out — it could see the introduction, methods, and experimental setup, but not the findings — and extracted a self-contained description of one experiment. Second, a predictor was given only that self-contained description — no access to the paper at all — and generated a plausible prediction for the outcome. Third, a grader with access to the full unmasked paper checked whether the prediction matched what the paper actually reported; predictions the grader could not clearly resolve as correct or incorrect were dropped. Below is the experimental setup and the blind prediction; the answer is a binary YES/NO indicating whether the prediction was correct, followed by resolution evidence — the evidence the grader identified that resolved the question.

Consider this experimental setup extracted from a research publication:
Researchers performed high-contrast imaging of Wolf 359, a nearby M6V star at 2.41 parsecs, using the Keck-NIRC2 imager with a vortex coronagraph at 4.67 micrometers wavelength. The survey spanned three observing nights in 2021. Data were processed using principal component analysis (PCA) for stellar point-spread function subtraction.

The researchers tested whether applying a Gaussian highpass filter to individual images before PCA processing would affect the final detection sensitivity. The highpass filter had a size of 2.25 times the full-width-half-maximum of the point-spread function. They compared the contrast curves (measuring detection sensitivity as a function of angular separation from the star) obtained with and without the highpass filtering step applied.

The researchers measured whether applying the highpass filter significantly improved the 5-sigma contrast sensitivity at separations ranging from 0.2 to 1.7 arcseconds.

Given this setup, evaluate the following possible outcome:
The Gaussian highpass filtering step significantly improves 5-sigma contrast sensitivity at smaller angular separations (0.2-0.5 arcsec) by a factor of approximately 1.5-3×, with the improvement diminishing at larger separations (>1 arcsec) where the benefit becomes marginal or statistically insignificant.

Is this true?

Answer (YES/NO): NO